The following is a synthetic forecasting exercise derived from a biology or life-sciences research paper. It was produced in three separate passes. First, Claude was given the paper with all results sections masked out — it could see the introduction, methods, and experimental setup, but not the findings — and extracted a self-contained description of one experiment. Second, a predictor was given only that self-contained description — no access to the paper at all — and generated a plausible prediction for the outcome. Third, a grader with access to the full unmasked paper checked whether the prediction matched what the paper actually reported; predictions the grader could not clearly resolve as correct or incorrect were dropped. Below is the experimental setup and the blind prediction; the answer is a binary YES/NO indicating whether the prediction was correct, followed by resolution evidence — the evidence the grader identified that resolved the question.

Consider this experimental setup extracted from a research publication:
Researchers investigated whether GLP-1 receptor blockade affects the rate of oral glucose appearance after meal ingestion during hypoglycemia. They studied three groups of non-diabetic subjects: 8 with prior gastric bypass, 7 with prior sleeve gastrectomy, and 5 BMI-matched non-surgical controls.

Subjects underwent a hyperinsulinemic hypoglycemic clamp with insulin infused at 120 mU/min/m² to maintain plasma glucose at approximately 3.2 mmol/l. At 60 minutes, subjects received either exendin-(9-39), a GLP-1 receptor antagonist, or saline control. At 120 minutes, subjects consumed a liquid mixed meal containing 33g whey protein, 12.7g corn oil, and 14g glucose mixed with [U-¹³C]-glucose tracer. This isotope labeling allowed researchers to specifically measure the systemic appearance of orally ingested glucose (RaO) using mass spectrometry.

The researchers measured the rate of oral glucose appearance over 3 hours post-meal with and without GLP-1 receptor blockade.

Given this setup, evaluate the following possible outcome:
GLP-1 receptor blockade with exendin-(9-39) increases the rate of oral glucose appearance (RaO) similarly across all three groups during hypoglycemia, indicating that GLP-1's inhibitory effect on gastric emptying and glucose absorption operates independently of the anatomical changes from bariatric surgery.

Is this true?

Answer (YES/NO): NO